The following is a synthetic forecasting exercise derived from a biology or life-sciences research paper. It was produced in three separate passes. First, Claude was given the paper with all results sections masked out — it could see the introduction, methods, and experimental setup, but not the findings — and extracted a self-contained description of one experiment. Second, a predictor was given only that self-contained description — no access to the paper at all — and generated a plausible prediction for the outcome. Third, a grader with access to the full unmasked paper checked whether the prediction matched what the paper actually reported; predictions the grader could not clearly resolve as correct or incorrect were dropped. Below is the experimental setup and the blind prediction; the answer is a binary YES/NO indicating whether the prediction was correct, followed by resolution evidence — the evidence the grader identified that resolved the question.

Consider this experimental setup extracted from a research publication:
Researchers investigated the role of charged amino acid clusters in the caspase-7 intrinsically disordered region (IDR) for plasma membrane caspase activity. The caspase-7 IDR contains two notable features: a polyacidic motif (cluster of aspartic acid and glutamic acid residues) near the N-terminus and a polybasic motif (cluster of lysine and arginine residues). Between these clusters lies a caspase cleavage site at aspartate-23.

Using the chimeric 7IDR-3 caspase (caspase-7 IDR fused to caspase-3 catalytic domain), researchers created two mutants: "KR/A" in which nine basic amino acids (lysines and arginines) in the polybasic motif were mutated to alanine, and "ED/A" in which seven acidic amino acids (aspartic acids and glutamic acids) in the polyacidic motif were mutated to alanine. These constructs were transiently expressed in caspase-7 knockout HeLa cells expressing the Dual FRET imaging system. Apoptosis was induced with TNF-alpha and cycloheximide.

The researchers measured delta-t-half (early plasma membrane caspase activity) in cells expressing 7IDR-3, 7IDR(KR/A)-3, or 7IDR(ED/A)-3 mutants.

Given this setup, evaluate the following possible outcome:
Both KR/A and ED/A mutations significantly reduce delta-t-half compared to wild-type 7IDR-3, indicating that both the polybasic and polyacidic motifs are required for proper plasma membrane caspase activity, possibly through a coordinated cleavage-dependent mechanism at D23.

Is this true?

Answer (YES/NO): NO